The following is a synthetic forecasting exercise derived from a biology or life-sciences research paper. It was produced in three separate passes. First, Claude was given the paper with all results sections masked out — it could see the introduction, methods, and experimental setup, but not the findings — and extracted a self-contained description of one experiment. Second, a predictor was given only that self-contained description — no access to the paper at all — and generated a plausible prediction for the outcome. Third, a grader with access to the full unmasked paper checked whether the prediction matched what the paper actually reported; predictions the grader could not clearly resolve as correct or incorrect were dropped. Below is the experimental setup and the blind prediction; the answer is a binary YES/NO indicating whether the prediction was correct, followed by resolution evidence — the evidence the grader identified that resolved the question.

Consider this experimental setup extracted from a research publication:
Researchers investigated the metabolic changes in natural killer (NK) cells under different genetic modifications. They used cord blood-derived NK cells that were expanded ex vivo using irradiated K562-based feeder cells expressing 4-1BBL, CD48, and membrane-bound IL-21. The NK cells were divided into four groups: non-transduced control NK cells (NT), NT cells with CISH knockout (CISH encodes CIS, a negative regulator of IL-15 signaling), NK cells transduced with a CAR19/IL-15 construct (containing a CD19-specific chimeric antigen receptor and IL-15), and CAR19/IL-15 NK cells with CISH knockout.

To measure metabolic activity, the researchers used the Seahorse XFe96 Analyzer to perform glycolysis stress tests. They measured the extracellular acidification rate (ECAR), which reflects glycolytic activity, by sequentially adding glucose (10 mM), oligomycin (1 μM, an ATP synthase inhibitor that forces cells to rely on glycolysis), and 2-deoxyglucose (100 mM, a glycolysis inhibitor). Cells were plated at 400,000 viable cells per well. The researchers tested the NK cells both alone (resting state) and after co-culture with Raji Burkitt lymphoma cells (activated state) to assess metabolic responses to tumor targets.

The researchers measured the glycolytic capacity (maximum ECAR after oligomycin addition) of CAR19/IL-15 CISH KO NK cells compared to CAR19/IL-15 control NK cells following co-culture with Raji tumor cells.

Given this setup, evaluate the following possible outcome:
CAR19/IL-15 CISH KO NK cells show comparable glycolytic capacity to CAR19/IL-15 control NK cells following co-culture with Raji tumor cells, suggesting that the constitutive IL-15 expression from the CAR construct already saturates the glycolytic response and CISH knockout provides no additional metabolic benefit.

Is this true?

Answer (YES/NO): NO